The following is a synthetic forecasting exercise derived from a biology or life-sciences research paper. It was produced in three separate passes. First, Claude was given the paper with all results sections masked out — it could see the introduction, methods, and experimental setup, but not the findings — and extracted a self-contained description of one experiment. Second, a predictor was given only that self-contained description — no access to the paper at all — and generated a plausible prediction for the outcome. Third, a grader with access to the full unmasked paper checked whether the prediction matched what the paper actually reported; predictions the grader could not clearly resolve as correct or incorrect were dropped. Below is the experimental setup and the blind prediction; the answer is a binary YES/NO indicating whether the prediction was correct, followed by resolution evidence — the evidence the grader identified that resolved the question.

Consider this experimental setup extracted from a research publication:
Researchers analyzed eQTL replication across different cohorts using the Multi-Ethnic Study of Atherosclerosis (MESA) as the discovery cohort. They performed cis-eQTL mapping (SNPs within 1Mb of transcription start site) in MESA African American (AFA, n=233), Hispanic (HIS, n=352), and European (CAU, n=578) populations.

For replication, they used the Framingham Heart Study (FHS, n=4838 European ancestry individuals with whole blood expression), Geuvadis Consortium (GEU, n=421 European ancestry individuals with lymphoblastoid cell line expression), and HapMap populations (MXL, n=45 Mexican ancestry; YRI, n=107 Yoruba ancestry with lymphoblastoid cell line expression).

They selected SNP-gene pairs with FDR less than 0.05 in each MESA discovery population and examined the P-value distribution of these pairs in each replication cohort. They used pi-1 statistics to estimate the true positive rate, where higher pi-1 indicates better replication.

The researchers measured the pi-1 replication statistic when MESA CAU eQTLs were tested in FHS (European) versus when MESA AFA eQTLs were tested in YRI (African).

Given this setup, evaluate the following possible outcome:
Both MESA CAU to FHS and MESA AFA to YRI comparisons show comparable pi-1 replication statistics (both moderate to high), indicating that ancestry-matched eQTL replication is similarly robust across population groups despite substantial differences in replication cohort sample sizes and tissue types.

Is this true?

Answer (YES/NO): NO